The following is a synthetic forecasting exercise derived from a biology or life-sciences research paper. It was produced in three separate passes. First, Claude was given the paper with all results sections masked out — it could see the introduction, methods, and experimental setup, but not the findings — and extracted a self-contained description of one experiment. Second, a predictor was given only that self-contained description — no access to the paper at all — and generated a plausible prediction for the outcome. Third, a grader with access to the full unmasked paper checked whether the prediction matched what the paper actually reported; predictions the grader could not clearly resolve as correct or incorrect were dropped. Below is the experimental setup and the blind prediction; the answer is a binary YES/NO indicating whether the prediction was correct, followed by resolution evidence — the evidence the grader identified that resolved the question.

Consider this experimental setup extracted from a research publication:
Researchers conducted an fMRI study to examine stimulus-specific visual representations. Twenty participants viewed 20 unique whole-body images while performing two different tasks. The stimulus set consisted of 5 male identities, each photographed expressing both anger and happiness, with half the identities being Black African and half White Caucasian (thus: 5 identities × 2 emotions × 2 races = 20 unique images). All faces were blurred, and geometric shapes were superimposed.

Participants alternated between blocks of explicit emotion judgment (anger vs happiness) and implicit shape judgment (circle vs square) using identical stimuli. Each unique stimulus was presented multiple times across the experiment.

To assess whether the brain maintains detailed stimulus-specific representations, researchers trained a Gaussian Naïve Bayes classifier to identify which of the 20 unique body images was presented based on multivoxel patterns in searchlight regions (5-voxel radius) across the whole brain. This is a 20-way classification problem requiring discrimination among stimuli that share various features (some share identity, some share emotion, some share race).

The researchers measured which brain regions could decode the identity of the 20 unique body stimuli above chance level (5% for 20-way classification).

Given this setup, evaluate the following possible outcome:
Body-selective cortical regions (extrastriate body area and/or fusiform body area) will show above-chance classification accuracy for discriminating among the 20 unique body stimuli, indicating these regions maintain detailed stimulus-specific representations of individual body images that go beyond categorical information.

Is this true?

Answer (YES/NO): NO